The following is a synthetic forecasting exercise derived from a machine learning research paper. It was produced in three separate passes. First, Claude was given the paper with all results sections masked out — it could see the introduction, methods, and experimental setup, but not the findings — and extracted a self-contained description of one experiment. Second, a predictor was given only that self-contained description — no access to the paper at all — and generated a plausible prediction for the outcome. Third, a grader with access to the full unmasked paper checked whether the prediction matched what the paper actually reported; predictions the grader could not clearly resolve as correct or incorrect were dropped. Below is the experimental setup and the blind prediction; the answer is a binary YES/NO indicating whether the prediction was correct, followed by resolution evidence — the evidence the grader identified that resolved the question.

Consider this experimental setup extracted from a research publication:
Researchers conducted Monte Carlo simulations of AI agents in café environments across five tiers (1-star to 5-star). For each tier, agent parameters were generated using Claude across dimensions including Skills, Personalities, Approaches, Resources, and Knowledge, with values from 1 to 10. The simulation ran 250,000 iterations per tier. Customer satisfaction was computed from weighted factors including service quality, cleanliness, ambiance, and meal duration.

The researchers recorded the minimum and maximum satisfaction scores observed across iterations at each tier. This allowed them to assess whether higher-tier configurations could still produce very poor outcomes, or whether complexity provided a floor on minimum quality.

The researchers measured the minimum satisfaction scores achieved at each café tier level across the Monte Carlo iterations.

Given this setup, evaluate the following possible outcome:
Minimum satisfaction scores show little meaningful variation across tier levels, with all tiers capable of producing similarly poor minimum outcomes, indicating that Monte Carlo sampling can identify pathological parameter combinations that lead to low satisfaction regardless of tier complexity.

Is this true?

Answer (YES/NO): NO